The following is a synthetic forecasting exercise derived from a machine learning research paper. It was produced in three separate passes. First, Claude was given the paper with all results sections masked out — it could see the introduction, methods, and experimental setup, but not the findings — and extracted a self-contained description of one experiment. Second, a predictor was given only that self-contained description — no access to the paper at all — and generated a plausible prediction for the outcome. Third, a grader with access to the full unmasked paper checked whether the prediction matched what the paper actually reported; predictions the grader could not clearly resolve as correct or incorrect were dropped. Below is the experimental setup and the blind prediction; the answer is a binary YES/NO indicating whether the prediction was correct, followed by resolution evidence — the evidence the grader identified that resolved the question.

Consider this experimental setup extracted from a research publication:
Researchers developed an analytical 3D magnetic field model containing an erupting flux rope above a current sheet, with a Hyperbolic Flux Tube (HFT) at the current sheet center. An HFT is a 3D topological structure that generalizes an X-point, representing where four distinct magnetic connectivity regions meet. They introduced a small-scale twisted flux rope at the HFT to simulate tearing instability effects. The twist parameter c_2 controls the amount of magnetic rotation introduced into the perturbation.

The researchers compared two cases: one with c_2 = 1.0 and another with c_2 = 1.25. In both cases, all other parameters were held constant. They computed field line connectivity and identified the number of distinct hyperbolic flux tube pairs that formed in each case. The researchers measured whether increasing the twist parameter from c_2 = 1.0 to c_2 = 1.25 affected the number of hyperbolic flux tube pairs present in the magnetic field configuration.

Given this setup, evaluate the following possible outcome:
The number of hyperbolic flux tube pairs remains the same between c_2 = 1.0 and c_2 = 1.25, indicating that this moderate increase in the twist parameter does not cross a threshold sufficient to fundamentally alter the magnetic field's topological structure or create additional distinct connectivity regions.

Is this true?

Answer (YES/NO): NO